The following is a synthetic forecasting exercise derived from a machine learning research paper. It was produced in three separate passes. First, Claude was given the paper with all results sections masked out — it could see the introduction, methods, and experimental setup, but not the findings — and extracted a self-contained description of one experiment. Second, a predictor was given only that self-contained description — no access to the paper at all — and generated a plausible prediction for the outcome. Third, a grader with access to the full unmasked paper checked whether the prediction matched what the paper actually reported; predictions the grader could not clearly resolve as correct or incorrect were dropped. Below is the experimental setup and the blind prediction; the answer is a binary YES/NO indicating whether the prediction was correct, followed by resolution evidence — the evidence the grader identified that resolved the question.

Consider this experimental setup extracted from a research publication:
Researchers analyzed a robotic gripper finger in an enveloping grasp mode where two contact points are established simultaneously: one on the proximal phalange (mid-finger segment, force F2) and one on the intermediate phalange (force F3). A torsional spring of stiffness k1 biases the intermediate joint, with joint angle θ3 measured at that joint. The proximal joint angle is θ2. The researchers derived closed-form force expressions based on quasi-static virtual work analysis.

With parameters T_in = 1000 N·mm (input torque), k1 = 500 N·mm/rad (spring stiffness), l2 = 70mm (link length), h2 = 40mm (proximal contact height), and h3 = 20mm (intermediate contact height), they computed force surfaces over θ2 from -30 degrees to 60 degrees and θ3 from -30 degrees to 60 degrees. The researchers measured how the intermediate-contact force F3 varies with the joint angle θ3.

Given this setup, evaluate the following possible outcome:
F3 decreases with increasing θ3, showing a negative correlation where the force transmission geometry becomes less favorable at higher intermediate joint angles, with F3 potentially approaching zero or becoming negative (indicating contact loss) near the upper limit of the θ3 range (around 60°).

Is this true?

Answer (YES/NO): NO